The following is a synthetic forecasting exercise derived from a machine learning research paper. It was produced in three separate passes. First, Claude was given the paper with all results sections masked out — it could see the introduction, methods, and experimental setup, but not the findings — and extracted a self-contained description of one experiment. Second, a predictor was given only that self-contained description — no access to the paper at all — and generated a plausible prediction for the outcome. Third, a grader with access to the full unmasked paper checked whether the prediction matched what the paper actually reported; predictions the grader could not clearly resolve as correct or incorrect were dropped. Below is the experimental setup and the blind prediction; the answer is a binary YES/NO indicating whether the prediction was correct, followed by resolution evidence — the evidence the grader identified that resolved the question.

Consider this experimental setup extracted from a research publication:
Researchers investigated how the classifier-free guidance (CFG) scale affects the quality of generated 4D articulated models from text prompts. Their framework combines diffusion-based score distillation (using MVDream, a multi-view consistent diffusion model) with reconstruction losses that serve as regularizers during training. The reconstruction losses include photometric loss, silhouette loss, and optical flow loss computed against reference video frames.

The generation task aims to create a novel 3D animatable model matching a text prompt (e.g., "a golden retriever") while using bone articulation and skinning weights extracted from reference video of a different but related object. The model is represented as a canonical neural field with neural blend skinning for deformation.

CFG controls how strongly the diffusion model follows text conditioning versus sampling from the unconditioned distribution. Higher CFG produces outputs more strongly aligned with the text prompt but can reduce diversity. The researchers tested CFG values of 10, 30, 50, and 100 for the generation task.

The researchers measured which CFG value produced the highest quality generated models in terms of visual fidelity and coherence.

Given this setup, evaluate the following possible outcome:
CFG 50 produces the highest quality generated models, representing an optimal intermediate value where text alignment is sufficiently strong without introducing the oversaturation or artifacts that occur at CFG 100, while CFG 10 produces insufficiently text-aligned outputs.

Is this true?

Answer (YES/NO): NO